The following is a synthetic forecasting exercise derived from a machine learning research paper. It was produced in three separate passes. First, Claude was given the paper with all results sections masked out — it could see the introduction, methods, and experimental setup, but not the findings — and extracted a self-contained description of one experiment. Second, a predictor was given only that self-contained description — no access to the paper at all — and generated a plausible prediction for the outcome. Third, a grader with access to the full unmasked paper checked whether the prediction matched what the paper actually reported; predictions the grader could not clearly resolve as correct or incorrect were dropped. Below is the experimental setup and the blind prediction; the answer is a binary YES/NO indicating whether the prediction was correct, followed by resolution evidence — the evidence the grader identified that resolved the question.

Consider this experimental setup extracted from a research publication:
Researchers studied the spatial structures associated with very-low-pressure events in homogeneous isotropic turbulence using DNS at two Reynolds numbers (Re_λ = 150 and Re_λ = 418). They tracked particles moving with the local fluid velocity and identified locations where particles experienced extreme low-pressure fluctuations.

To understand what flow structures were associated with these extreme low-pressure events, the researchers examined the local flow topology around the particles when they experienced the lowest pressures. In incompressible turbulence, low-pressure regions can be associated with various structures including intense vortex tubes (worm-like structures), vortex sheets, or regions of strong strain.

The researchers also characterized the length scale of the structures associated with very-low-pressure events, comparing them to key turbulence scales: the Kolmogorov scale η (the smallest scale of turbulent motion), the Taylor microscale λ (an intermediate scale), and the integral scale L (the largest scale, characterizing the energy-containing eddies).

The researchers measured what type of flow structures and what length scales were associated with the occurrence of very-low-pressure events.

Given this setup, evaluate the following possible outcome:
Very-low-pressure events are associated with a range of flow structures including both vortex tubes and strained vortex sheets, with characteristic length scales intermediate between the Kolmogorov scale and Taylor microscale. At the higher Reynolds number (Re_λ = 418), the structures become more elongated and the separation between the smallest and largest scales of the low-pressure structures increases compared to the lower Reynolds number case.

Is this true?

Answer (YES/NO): NO